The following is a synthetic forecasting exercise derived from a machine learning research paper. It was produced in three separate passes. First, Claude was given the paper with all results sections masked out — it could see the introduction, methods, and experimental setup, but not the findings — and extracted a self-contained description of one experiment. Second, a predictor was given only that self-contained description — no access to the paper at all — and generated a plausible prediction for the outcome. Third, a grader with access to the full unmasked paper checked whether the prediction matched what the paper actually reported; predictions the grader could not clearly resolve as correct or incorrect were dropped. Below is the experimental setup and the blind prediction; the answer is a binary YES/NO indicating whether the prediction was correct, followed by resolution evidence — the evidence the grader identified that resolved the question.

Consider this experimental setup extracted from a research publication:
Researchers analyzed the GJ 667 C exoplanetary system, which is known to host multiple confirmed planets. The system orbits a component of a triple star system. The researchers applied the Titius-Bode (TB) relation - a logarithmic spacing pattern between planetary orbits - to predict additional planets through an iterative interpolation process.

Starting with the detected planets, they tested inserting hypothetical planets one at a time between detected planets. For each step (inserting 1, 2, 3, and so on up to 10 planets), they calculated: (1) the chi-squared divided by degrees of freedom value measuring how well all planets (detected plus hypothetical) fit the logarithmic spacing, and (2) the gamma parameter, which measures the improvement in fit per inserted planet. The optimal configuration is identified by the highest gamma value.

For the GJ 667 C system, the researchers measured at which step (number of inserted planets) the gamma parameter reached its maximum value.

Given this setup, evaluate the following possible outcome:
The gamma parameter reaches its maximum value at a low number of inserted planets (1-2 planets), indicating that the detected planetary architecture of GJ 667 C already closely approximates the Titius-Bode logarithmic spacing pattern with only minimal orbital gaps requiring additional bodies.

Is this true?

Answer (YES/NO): NO